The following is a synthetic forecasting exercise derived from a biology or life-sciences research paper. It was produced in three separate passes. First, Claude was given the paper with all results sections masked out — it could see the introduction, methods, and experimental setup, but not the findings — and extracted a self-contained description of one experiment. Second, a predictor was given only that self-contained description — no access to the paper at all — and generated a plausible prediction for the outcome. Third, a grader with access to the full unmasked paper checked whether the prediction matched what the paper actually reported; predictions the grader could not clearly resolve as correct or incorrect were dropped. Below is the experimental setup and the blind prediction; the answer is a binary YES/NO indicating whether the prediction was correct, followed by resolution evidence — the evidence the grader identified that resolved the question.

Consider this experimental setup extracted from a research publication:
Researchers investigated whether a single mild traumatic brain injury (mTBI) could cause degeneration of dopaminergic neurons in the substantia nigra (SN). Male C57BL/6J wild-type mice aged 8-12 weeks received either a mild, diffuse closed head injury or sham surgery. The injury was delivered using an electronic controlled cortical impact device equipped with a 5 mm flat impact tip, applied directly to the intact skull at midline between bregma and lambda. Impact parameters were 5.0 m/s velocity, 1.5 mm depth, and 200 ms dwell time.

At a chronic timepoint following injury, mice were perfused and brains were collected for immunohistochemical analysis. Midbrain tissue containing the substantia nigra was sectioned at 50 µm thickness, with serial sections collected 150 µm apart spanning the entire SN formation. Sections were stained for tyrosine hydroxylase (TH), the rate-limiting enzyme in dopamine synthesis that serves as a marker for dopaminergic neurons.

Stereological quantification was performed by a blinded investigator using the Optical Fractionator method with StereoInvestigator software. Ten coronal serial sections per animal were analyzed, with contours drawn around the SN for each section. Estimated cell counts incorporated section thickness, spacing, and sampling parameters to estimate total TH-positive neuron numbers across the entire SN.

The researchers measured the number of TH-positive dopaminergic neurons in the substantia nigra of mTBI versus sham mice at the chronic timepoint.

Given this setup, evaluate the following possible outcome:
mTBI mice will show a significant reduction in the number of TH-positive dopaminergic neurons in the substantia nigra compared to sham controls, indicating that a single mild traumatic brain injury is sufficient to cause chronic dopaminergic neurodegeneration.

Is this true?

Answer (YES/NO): YES